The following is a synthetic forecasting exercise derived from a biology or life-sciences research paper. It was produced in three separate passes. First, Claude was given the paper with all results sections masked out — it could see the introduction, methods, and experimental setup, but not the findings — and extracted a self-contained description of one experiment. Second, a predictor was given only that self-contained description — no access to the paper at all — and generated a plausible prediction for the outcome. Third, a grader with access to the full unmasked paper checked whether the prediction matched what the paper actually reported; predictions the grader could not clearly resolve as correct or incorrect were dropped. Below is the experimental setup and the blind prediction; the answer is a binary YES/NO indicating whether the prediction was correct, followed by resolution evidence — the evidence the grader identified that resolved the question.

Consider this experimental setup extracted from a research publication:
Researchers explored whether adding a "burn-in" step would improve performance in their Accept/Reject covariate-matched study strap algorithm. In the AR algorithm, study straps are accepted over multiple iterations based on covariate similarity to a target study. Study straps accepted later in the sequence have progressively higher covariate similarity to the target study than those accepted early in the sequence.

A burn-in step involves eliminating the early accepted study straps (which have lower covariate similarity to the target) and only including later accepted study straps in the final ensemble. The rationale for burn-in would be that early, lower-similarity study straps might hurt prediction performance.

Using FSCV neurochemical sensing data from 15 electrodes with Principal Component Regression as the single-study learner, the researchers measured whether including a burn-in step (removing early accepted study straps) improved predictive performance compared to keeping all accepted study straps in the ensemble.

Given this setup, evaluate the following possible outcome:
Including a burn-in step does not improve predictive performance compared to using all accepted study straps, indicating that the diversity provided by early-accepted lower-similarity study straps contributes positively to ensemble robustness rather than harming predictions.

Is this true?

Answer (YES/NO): YES